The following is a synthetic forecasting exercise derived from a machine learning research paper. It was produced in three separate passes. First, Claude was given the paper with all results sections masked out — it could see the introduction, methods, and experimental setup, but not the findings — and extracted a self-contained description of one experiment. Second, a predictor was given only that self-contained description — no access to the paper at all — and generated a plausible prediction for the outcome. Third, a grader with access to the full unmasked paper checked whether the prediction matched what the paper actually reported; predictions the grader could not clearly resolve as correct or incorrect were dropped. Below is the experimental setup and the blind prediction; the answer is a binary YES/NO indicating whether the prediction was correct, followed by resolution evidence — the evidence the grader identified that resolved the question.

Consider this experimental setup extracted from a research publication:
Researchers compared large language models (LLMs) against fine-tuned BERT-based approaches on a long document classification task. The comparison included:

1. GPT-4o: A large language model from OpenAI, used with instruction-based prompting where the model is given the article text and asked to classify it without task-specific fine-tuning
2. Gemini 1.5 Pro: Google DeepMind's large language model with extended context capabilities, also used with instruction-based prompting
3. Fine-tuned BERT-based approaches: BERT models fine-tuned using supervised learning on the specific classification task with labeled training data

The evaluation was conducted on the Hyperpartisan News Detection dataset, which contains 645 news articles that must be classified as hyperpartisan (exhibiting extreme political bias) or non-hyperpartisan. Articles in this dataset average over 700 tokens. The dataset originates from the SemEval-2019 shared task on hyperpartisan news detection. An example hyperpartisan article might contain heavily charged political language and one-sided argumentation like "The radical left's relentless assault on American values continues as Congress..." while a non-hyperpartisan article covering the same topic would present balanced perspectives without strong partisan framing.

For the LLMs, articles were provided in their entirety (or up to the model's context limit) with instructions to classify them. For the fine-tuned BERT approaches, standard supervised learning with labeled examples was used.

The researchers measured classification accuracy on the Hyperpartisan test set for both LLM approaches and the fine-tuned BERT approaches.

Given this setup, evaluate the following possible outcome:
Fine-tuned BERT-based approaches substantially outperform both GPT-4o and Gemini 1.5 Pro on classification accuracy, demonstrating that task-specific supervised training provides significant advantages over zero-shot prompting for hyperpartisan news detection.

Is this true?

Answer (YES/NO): YES